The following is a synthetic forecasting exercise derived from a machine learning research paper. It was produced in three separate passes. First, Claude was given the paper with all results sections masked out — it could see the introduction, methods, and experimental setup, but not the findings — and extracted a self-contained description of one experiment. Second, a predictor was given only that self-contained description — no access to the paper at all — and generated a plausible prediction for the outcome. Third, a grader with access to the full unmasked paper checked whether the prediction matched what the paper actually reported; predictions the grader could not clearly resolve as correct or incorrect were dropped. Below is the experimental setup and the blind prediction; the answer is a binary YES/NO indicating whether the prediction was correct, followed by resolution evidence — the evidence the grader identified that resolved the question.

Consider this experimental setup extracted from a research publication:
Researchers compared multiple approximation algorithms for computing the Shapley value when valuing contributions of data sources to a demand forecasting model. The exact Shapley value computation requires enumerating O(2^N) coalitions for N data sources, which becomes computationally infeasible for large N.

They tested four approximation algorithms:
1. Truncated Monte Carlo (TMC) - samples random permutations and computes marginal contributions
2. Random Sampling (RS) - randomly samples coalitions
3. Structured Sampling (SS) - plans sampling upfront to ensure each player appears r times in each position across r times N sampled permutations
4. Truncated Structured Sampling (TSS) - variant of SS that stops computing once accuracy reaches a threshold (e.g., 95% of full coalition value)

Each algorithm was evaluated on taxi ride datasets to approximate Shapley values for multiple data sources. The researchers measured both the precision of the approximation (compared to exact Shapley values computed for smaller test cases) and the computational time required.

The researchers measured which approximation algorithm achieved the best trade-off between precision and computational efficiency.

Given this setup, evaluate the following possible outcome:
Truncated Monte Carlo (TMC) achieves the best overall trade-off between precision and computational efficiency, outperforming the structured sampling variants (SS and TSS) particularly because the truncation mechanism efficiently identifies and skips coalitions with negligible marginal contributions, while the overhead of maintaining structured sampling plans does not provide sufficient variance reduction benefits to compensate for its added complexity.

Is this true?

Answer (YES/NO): NO